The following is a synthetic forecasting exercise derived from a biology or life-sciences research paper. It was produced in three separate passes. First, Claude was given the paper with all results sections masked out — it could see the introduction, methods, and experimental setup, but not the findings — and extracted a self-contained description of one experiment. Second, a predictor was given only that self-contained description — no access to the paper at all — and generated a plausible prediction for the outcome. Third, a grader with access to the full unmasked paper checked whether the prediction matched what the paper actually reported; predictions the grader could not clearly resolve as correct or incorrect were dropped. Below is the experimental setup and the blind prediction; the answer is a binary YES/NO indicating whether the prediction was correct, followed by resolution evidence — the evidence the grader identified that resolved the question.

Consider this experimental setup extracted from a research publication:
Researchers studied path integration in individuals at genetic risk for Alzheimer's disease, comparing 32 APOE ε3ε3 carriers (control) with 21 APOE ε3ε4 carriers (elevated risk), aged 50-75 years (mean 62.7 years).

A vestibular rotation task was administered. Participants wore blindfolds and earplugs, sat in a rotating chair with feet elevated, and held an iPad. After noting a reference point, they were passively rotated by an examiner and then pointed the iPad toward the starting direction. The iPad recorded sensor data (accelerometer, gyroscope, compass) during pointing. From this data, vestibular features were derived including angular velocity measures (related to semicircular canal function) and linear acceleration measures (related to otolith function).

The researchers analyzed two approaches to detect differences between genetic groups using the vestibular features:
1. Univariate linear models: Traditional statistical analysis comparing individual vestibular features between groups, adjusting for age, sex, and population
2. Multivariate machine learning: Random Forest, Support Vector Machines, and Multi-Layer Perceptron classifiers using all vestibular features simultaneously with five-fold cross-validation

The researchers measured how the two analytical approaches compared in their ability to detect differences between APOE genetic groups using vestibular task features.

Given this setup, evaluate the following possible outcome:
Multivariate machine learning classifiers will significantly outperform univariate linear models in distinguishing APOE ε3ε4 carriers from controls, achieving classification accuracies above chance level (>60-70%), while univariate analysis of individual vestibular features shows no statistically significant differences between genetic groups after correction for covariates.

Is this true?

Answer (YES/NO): YES